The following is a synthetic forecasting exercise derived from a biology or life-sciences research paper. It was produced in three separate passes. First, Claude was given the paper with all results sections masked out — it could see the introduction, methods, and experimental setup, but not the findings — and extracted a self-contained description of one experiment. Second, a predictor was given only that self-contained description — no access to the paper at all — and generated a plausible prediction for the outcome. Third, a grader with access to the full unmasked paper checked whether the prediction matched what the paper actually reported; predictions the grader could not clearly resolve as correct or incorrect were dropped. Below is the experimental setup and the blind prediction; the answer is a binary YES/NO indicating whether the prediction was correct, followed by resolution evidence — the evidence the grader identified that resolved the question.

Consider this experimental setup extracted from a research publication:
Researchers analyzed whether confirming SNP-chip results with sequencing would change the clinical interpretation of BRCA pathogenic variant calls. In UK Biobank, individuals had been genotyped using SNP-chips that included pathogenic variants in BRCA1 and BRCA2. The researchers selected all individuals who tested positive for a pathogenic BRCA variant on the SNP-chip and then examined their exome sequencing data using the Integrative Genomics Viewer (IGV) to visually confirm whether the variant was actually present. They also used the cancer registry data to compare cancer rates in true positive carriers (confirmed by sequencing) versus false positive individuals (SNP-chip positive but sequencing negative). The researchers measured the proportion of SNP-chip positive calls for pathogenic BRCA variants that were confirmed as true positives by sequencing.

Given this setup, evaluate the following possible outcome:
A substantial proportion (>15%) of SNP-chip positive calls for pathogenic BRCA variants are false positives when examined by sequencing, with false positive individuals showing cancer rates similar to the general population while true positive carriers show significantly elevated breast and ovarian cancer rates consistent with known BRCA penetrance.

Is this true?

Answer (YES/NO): YES